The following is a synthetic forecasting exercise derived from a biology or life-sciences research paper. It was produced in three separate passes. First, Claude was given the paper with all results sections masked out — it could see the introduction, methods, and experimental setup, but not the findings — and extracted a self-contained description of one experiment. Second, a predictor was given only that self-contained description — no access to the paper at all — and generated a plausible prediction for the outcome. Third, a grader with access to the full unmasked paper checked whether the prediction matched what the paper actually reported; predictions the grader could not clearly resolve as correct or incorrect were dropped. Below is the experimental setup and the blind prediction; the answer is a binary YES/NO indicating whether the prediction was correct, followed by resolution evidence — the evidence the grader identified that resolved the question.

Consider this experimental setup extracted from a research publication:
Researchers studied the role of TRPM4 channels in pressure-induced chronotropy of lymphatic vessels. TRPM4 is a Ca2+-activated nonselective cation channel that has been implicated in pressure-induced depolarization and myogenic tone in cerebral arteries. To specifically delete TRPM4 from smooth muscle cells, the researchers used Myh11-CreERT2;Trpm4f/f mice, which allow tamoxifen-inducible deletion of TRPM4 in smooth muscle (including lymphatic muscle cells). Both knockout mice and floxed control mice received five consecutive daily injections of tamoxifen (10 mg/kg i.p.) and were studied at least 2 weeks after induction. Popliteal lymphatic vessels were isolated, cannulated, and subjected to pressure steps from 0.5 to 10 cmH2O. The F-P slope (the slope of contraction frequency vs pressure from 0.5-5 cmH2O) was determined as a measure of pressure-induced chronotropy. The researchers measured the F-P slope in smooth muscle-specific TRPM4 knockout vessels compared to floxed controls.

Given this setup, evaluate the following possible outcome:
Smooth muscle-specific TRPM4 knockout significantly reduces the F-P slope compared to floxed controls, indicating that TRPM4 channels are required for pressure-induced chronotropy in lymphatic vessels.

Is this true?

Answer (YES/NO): NO